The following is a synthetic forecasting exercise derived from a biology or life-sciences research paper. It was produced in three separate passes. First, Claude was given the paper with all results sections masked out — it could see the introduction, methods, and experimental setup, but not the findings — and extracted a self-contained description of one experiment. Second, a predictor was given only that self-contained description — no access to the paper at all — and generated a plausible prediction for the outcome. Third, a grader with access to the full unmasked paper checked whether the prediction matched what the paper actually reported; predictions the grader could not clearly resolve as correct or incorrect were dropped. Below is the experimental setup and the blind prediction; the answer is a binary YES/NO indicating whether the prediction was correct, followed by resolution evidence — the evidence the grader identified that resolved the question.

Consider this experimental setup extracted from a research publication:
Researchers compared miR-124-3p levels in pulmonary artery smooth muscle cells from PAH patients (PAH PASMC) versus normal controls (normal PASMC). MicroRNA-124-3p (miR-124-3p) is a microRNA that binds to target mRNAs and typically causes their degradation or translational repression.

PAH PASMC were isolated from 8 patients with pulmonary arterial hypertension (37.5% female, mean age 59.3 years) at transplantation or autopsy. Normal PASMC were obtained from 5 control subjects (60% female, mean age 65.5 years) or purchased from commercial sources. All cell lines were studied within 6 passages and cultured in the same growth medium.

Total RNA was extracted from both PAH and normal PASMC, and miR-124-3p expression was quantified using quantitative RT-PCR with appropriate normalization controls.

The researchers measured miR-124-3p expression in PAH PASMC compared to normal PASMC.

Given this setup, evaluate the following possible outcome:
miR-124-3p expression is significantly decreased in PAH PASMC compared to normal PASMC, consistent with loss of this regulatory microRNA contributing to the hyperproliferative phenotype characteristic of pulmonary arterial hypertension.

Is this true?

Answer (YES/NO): YES